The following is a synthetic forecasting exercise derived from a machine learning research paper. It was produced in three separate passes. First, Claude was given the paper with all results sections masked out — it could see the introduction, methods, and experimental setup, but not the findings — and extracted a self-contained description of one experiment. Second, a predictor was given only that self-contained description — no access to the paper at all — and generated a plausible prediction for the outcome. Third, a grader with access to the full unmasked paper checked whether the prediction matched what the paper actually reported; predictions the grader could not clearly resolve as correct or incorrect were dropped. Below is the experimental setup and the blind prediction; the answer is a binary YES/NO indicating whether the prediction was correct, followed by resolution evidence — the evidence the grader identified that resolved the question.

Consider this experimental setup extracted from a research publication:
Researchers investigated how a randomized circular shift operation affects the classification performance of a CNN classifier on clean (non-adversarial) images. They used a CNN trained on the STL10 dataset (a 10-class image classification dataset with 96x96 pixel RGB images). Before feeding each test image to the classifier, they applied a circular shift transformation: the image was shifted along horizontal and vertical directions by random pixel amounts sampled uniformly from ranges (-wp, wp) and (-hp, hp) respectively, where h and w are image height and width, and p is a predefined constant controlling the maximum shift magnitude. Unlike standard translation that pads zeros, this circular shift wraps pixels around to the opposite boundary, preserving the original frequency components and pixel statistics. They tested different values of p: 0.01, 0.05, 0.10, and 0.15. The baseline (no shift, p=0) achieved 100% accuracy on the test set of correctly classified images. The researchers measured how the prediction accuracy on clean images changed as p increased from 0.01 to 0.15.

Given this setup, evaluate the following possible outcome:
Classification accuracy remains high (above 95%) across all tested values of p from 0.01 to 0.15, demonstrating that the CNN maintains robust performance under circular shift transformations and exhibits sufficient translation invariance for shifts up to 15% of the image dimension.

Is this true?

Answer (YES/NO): NO